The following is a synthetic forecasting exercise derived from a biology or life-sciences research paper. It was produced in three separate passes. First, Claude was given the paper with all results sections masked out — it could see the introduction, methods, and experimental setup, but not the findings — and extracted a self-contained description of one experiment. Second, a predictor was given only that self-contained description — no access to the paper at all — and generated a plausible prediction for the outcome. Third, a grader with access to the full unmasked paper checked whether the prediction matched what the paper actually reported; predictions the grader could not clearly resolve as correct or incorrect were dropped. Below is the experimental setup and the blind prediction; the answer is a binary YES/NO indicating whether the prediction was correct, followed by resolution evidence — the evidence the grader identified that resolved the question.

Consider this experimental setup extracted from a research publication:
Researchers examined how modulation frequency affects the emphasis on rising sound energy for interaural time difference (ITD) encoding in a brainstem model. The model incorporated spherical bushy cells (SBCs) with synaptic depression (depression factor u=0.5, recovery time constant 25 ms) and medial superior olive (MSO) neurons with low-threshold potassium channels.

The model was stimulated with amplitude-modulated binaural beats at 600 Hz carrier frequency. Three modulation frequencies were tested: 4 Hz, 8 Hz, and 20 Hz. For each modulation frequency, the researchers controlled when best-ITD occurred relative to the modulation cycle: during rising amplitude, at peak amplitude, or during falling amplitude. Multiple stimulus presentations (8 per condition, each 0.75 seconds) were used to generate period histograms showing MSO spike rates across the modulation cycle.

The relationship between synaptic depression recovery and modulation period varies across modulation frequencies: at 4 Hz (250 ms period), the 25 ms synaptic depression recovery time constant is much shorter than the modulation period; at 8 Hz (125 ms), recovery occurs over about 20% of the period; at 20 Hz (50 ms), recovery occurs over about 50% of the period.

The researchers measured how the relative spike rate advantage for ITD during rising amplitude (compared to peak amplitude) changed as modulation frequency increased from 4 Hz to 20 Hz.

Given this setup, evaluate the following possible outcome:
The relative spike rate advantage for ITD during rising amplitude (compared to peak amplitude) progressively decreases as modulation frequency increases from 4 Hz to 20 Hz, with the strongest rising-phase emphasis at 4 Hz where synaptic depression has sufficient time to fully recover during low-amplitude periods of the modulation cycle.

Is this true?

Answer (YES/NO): NO